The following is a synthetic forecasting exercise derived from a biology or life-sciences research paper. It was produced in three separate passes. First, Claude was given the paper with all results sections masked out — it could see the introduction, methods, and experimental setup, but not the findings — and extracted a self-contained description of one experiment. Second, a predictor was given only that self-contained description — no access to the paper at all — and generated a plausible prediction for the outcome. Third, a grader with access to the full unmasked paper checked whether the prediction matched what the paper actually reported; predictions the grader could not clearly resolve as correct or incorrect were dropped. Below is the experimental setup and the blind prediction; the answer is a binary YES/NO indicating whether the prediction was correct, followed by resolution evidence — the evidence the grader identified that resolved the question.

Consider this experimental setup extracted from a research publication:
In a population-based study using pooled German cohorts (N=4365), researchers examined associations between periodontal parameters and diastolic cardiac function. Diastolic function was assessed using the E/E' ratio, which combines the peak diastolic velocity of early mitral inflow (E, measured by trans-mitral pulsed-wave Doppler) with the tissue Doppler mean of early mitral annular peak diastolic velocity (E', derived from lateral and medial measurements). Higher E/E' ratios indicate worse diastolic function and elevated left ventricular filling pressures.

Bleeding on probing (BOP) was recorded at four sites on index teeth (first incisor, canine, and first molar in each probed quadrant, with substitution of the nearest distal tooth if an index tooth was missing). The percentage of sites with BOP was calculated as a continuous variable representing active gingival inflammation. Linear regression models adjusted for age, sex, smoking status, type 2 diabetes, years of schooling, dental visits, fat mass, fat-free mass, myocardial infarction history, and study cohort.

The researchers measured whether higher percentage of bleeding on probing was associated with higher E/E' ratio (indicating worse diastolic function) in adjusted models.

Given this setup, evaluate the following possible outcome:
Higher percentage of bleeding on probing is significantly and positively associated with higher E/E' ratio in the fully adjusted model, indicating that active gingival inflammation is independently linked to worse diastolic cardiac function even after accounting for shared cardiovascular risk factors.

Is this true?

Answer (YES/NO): YES